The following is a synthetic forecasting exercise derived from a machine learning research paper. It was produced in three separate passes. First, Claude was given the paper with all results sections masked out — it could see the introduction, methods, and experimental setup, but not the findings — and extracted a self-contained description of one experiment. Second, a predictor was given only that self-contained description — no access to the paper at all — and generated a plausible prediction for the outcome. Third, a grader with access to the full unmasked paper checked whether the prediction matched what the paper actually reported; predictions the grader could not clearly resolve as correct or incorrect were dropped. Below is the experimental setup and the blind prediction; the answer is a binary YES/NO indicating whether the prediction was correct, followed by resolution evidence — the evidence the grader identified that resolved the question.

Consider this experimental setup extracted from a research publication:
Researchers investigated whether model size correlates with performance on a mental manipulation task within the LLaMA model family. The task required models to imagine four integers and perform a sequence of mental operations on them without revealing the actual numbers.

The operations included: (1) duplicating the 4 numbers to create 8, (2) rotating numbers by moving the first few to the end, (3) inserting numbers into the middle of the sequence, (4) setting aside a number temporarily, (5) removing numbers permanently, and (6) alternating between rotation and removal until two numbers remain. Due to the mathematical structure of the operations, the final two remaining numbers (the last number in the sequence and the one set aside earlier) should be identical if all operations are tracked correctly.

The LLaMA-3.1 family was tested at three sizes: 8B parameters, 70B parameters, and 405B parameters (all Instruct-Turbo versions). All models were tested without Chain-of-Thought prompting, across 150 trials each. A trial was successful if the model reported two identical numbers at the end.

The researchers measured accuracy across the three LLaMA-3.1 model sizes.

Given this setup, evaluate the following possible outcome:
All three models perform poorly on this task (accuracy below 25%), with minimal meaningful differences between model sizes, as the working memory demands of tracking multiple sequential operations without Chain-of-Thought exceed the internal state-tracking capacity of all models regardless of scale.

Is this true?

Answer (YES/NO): NO